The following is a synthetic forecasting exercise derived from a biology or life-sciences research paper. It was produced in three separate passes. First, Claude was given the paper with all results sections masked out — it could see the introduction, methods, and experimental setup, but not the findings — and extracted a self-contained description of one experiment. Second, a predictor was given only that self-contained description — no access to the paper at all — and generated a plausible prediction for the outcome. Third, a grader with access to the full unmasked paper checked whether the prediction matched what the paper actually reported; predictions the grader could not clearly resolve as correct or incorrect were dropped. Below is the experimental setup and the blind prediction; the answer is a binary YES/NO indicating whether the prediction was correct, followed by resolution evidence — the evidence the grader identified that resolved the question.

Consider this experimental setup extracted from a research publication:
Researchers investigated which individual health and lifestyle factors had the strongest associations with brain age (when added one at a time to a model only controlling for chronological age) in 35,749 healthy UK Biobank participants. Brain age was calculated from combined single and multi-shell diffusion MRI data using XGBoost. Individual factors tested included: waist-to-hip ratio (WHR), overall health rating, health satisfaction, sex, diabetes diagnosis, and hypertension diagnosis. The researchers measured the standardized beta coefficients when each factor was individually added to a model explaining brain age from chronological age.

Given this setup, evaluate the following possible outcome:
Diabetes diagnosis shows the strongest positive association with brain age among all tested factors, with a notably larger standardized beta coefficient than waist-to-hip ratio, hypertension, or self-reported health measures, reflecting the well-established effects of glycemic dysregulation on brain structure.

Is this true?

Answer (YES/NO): NO